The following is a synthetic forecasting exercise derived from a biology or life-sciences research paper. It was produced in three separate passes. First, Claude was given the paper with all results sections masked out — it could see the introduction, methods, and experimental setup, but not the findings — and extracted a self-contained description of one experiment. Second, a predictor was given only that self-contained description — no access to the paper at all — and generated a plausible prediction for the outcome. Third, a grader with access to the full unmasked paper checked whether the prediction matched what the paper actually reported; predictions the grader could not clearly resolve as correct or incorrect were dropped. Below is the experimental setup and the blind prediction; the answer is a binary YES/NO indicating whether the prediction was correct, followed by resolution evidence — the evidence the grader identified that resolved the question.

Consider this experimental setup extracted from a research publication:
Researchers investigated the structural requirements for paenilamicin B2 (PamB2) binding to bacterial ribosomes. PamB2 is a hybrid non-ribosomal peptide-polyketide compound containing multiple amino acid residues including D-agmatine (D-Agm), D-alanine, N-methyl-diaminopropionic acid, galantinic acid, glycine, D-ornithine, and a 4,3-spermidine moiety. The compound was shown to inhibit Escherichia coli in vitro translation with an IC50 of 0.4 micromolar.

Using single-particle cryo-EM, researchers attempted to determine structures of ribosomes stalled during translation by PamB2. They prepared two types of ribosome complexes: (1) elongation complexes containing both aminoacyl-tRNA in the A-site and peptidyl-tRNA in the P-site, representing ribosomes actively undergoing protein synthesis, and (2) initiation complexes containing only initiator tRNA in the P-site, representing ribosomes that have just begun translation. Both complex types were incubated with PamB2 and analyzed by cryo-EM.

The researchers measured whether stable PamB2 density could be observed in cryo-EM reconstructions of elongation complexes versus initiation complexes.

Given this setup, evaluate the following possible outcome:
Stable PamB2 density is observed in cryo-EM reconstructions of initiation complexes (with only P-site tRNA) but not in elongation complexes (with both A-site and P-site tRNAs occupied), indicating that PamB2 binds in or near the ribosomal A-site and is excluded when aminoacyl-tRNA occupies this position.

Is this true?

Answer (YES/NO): NO